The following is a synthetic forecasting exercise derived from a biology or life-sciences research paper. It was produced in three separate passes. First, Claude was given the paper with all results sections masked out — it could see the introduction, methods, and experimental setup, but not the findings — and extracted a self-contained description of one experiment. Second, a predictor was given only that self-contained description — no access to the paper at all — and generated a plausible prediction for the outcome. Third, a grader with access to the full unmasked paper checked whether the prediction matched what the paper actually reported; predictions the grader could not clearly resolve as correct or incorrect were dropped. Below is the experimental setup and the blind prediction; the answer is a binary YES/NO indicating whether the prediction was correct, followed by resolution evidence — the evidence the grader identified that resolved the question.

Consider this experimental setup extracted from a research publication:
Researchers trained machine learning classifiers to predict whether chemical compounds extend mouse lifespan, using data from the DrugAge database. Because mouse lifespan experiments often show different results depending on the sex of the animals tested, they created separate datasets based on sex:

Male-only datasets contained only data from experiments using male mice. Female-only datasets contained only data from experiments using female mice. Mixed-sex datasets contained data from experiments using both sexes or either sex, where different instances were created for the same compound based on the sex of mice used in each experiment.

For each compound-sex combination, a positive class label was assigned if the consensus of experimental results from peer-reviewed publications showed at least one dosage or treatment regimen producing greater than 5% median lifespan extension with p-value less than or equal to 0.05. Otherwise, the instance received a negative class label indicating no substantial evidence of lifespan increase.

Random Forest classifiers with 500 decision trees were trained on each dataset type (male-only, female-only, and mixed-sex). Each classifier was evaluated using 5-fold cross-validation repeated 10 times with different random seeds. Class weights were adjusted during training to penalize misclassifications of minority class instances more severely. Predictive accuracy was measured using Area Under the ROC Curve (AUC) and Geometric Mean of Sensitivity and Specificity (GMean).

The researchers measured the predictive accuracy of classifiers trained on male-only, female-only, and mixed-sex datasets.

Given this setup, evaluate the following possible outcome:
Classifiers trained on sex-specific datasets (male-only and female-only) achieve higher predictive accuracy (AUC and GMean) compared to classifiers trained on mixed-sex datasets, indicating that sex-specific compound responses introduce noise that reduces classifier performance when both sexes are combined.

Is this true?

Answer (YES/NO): NO